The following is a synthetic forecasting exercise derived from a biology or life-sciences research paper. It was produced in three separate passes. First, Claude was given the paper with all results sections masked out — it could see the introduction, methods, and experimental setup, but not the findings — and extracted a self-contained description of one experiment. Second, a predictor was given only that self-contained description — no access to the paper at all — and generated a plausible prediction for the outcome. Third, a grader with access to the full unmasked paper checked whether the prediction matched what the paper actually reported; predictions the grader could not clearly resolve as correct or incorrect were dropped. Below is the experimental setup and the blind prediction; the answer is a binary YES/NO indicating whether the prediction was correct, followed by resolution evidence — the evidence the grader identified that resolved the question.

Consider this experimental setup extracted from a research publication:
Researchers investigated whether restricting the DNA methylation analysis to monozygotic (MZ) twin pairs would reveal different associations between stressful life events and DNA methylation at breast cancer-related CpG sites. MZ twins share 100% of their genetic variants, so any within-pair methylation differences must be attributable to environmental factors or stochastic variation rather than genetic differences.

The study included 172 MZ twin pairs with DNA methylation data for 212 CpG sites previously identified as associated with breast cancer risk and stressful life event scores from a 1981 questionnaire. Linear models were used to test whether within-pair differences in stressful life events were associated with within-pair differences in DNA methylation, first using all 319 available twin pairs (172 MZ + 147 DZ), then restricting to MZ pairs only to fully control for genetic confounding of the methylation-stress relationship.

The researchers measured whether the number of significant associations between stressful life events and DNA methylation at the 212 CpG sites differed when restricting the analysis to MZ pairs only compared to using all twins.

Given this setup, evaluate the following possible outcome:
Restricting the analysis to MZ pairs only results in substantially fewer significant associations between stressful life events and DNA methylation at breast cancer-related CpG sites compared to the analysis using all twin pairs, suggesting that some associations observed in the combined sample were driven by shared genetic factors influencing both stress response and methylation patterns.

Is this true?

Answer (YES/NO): NO